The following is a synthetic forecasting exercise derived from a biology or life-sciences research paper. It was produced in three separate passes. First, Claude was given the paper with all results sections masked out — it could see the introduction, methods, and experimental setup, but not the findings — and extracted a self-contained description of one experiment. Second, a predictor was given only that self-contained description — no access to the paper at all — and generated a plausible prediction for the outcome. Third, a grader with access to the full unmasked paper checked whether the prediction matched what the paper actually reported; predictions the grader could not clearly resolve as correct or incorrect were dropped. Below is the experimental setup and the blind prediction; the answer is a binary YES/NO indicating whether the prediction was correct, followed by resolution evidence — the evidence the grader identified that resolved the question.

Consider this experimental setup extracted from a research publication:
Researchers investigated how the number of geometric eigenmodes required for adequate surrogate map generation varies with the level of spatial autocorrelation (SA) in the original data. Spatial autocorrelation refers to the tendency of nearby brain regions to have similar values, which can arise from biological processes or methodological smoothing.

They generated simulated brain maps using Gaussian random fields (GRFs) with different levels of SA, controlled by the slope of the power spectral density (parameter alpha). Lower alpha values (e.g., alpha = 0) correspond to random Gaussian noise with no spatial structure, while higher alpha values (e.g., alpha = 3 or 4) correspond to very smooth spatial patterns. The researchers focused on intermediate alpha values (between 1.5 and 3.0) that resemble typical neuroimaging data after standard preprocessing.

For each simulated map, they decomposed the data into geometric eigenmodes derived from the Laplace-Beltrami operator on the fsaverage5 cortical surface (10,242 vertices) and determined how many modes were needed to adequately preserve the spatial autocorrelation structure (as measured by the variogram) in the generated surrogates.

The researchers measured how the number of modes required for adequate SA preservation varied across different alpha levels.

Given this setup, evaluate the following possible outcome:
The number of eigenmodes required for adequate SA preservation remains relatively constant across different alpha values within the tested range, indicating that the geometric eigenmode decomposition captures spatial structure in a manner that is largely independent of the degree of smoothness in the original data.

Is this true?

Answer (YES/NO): NO